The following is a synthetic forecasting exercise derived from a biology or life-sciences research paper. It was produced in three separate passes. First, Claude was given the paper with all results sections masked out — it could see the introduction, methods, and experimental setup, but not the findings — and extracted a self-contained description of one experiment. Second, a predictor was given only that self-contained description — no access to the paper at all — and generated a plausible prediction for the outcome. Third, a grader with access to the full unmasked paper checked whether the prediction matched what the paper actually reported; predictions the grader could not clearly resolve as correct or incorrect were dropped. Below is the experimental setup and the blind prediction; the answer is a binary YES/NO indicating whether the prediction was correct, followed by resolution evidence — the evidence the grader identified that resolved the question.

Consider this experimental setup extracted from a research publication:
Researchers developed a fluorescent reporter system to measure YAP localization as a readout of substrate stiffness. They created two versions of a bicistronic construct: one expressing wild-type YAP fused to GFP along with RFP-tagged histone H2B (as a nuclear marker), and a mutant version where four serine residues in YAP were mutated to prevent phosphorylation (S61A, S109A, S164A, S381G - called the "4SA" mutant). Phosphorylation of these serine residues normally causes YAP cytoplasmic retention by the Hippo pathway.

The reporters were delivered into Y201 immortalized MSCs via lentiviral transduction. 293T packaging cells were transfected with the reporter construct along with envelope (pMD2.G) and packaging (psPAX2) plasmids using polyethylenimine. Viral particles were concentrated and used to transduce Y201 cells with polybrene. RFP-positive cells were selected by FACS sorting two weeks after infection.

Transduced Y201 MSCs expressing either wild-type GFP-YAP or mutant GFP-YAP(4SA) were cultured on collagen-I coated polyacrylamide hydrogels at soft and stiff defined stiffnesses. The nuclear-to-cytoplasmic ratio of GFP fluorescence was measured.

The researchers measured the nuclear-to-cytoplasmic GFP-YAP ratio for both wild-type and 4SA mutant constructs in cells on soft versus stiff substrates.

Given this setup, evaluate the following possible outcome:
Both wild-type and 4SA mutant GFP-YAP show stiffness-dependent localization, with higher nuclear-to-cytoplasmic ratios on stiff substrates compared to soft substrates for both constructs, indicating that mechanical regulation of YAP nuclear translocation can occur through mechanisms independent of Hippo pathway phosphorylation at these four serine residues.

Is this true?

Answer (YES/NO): YES